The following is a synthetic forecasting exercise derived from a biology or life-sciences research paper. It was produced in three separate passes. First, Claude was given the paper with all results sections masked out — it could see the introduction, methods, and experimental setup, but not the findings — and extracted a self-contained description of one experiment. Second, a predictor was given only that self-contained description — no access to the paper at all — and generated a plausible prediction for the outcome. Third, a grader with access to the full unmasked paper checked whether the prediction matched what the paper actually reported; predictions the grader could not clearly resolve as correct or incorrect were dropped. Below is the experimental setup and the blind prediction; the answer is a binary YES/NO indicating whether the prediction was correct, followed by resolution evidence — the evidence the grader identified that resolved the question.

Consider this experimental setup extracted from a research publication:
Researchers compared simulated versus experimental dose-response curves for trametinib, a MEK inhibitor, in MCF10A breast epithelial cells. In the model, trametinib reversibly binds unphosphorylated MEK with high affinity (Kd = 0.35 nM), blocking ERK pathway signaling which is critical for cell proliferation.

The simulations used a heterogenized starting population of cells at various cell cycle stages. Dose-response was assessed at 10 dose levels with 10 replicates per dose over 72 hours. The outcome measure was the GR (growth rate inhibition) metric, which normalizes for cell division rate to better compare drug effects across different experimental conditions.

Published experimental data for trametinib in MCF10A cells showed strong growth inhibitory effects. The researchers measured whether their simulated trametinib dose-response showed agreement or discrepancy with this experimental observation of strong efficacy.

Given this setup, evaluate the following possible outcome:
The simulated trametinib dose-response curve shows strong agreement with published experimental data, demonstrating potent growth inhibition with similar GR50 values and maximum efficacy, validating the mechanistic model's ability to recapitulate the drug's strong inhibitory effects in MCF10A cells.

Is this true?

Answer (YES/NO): YES